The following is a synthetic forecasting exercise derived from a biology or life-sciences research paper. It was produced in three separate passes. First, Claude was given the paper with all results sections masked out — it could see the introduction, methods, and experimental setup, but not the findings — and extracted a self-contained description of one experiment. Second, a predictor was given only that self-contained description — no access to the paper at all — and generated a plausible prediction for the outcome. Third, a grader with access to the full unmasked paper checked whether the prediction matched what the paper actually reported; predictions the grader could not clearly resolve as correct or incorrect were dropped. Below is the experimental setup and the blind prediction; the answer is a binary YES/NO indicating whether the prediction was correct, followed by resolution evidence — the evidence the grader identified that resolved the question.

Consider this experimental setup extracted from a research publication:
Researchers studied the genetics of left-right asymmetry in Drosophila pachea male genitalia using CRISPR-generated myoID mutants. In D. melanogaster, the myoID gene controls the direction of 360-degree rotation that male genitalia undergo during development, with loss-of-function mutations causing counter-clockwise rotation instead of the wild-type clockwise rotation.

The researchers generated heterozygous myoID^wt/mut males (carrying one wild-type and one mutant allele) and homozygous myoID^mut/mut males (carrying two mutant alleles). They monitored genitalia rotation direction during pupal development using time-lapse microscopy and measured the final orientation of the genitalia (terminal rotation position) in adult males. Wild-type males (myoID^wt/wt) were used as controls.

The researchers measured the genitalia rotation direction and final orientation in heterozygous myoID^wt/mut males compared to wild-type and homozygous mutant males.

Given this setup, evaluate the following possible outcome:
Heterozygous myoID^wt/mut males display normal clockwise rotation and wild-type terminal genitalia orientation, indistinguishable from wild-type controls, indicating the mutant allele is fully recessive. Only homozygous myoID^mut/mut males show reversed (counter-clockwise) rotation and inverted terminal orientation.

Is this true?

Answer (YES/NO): YES